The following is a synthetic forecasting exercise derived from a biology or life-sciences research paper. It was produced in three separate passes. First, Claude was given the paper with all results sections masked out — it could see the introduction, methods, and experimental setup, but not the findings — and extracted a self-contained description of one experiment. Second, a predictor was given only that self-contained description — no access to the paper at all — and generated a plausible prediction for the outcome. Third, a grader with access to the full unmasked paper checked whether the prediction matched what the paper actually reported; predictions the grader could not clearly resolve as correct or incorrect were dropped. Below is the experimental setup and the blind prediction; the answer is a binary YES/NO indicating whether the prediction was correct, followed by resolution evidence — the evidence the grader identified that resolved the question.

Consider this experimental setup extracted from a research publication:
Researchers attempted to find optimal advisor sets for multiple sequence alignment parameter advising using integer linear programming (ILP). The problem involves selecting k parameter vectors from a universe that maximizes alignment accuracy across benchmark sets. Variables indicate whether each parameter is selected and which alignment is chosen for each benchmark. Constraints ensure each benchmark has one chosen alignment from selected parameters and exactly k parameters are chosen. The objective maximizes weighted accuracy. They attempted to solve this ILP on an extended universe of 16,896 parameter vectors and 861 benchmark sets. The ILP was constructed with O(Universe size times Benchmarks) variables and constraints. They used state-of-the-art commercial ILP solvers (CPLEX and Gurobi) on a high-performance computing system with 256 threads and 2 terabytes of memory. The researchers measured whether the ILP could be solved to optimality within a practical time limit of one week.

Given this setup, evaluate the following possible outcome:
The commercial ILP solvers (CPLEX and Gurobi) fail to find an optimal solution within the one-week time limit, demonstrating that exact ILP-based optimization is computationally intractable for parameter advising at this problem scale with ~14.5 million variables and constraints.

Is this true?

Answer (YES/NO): YES